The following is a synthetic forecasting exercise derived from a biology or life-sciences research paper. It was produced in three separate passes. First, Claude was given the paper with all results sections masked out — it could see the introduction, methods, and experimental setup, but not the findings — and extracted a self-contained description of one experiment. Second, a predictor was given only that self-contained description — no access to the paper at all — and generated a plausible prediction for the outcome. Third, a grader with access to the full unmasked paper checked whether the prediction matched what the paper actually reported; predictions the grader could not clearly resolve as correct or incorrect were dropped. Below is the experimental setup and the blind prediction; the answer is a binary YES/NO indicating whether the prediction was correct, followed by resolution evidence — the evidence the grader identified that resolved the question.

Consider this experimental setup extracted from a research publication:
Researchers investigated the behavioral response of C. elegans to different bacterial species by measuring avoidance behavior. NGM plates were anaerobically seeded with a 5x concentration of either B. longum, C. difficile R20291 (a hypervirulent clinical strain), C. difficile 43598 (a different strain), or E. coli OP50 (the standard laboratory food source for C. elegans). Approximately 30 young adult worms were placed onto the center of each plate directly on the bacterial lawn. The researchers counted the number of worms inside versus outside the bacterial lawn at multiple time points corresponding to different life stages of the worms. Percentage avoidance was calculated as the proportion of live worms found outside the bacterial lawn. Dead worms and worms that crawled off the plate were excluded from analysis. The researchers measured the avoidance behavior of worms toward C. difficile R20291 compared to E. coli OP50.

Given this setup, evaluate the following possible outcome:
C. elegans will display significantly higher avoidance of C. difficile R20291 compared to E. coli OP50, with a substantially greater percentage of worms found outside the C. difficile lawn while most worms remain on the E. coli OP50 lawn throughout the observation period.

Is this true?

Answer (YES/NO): YES